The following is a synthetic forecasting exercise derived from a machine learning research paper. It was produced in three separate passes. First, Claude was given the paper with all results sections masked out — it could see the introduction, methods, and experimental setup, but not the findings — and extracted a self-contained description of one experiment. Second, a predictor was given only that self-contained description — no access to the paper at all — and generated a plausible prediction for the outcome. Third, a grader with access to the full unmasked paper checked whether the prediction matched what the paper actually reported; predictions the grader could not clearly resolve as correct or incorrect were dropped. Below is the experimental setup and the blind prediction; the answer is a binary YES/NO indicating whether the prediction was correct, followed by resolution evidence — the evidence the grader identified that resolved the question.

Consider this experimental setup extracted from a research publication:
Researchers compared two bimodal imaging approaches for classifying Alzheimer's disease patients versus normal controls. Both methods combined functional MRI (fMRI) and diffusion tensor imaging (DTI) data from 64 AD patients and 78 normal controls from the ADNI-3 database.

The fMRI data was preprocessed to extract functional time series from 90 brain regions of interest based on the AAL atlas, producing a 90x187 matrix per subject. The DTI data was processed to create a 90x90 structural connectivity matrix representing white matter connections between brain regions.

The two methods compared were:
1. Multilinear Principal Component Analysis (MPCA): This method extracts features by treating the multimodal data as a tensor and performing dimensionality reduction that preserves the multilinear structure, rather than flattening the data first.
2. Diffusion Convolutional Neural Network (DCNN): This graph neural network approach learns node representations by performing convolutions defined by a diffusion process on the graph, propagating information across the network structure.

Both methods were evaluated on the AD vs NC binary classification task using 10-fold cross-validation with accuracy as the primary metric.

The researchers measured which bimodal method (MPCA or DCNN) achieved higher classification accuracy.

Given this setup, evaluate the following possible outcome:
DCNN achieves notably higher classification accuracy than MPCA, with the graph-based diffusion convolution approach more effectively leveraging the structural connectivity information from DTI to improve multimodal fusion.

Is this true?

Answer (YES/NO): YES